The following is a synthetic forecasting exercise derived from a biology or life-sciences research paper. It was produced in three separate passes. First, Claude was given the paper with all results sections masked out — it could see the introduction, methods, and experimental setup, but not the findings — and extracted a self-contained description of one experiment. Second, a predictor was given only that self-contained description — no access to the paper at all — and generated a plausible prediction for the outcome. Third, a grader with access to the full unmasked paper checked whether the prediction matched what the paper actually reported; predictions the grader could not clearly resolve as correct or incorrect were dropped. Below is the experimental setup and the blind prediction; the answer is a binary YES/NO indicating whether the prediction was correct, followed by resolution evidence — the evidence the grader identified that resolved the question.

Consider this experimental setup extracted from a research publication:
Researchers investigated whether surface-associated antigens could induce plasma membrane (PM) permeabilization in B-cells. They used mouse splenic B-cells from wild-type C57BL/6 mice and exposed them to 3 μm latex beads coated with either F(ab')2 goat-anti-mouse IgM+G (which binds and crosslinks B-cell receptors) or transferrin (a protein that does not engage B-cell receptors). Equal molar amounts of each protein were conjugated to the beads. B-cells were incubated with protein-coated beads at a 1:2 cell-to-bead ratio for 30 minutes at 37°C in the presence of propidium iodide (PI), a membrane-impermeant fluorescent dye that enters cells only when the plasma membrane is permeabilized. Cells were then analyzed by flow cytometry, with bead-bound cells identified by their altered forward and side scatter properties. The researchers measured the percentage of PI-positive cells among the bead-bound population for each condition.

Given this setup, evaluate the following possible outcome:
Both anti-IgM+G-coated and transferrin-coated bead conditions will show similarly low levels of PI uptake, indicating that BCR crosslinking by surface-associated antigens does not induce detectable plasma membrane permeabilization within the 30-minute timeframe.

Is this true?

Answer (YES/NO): NO